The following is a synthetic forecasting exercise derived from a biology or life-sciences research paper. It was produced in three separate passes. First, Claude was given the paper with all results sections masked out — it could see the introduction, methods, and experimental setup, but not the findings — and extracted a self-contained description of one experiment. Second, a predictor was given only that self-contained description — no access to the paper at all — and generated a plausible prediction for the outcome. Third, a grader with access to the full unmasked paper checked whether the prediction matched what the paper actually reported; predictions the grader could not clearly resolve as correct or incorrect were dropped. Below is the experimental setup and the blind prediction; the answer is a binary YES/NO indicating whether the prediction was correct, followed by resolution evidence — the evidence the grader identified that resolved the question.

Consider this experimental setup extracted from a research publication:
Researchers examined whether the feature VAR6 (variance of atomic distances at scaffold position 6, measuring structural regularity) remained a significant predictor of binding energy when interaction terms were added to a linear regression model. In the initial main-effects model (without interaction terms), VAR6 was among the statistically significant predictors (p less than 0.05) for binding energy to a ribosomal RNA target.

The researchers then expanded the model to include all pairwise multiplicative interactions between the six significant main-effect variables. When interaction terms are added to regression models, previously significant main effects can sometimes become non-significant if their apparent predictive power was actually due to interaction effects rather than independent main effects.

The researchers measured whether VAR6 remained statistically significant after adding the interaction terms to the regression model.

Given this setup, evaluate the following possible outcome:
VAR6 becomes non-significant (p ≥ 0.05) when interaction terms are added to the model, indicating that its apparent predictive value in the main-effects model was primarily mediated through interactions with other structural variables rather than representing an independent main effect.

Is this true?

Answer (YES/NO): YES